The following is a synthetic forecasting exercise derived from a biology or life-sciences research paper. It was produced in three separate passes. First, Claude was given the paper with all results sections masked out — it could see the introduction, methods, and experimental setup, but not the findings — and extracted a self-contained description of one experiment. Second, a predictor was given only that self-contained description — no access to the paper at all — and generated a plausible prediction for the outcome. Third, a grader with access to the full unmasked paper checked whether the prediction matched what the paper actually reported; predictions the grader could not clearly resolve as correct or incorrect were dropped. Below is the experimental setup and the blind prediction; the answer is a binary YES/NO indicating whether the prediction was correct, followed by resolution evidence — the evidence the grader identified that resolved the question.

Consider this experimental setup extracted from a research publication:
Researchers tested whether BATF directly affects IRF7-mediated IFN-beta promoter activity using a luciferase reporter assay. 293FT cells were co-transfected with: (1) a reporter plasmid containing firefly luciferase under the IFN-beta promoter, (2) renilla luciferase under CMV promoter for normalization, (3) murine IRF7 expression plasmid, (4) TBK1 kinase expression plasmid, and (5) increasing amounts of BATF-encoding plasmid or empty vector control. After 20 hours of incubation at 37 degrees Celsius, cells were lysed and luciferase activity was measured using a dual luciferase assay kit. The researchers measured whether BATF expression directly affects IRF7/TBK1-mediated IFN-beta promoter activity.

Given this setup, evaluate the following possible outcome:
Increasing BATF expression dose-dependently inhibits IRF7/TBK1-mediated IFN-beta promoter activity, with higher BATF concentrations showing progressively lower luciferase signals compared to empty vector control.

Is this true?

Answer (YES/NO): NO